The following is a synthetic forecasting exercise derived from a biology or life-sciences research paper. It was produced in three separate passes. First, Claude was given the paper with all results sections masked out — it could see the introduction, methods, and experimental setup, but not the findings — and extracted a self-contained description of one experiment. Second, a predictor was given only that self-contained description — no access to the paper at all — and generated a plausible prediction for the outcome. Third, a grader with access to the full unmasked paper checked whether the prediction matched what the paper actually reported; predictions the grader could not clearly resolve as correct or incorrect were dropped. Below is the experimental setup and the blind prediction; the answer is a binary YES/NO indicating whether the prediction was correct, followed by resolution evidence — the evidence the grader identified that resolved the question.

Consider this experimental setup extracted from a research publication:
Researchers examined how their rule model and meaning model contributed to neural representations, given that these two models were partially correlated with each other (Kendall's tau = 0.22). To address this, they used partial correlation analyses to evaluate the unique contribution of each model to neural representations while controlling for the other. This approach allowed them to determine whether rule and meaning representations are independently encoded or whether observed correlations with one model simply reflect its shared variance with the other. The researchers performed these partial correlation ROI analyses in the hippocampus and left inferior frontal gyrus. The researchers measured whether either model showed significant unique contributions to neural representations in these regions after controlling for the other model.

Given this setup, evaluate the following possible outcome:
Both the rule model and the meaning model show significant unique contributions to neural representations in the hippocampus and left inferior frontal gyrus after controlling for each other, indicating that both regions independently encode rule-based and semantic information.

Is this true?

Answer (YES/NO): NO